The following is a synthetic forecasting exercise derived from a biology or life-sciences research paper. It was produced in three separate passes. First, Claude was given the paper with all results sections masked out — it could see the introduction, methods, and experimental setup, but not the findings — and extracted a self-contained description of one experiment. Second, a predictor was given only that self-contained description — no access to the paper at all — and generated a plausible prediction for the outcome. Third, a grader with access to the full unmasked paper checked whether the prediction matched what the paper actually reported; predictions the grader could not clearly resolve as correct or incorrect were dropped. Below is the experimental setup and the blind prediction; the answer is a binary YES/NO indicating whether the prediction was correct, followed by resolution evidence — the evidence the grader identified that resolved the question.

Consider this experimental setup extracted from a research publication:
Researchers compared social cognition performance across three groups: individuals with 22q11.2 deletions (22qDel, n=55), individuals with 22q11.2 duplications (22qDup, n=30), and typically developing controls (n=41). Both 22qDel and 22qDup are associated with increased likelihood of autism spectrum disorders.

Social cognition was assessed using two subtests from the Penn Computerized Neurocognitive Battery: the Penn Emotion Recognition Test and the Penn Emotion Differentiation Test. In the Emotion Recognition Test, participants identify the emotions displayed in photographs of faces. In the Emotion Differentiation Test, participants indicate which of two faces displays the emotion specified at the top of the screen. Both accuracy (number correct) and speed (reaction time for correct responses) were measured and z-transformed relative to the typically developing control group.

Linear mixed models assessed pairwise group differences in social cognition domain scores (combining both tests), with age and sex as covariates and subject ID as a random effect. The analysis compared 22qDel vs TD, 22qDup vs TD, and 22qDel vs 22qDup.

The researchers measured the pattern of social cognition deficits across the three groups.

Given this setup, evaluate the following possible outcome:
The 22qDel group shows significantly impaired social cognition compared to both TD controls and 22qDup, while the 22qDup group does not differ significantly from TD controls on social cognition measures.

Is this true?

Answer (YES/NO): NO